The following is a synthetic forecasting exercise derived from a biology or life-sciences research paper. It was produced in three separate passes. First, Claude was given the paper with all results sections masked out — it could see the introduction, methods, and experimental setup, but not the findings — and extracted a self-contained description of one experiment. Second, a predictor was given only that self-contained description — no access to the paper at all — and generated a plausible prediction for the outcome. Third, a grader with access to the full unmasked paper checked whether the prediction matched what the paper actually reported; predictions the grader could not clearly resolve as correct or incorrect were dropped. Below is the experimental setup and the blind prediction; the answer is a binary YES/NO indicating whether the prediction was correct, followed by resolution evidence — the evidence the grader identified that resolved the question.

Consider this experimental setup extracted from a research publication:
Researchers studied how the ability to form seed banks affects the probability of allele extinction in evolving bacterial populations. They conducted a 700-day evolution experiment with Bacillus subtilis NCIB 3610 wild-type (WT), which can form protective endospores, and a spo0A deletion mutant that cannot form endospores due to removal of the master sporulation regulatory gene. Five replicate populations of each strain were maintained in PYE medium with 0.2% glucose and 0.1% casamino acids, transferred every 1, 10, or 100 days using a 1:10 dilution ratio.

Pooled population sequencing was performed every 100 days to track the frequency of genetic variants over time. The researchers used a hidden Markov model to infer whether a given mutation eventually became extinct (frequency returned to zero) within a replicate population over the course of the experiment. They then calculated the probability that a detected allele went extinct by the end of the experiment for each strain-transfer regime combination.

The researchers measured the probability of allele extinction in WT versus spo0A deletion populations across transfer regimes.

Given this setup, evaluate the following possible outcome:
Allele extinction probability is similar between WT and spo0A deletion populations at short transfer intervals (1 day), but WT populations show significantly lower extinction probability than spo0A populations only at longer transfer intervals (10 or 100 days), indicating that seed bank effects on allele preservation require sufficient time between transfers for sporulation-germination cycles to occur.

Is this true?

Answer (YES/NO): NO